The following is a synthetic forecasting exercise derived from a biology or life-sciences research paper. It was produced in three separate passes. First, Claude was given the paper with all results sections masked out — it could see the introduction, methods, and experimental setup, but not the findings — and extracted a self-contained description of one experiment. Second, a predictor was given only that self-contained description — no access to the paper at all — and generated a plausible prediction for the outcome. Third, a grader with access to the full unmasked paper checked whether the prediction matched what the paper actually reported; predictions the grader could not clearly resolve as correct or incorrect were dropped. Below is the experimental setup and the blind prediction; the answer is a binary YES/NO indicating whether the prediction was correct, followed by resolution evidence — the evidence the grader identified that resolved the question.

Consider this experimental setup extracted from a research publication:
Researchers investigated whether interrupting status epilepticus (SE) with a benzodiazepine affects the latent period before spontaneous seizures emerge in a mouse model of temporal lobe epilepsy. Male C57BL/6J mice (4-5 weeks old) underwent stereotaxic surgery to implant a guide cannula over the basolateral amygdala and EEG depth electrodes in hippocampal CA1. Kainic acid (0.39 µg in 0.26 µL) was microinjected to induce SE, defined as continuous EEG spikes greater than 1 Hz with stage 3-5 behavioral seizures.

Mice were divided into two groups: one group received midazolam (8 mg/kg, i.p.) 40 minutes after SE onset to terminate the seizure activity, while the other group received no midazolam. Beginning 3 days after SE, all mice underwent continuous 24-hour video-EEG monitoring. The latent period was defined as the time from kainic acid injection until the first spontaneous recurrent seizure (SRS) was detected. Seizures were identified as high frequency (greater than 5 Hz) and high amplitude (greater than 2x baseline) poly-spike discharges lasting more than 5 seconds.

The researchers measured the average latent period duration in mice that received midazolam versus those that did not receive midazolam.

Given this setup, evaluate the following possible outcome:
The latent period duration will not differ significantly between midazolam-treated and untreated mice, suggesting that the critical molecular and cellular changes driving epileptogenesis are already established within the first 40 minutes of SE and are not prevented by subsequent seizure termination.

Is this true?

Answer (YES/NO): YES